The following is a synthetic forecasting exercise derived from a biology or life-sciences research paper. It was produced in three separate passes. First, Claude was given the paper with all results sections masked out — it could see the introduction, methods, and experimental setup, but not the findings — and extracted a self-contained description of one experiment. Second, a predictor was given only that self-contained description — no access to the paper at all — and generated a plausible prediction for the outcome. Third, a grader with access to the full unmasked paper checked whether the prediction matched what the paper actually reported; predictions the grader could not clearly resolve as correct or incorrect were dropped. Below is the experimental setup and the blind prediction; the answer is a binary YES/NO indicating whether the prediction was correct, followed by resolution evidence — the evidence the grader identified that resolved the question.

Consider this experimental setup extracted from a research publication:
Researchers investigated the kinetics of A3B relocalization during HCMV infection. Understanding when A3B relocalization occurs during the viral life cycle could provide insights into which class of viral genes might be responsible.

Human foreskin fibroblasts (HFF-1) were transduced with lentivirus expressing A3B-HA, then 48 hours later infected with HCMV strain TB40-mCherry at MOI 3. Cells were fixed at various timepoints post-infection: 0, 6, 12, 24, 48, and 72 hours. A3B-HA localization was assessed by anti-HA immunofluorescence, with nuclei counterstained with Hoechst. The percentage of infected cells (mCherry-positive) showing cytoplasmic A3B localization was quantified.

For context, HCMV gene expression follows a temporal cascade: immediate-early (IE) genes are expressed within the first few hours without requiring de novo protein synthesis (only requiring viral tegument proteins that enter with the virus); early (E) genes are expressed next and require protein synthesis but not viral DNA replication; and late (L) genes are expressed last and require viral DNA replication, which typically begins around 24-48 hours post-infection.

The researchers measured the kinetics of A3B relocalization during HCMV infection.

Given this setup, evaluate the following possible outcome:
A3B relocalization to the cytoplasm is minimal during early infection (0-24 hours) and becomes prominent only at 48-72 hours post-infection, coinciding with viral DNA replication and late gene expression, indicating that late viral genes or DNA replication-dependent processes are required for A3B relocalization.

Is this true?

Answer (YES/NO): NO